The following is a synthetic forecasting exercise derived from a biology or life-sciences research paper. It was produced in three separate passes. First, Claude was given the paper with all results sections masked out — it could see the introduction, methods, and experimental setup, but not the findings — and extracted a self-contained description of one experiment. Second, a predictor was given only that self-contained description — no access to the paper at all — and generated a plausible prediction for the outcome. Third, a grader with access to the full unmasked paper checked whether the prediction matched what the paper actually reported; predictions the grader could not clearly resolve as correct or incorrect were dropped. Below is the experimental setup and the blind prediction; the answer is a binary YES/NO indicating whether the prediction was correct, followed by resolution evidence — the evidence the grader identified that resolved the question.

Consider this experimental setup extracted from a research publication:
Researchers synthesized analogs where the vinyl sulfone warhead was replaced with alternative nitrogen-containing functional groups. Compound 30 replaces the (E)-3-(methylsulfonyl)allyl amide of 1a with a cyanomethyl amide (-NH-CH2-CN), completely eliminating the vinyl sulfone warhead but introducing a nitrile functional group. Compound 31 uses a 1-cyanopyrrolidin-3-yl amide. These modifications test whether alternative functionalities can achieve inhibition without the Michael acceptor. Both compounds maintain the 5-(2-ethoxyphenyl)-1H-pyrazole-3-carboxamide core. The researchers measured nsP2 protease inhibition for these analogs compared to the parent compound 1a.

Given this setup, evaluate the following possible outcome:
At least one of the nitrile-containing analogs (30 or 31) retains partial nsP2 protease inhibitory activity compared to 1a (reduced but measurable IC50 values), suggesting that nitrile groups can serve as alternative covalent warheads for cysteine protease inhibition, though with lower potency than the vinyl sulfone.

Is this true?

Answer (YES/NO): YES